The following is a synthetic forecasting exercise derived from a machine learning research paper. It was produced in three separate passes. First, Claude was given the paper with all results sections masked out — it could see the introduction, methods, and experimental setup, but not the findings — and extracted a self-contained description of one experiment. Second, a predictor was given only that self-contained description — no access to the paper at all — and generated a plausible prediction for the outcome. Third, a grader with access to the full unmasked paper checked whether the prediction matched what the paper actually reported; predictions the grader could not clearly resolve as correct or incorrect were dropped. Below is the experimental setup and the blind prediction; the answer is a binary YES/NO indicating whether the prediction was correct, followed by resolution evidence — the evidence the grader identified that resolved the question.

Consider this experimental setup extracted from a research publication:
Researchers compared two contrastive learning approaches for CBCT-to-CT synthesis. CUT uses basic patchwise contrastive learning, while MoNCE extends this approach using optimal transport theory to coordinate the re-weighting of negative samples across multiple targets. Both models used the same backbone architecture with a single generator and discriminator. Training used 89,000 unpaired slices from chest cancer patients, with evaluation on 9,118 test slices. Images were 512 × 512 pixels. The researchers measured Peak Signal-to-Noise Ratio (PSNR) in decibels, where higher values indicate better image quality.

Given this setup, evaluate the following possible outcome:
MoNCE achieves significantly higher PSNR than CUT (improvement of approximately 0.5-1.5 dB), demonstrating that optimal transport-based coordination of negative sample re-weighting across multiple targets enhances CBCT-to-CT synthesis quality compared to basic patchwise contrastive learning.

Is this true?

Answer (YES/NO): NO